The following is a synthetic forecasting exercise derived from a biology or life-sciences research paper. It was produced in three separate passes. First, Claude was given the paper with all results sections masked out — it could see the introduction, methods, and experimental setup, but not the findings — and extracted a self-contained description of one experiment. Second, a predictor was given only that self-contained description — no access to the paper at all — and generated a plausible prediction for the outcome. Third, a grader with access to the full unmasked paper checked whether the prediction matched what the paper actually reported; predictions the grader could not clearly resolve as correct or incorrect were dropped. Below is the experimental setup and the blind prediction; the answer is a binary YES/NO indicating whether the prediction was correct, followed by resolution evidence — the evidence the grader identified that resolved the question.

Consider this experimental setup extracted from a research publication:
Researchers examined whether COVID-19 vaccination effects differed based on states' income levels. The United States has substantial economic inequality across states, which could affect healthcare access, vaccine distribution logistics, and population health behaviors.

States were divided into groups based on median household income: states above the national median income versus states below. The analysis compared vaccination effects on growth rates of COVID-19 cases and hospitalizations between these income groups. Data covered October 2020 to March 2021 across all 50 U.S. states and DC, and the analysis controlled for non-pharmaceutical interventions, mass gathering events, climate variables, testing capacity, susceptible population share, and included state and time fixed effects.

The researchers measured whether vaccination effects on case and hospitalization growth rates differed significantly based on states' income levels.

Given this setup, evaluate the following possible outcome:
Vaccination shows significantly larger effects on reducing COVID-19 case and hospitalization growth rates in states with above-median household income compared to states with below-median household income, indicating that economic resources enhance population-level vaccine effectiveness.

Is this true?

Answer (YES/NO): NO